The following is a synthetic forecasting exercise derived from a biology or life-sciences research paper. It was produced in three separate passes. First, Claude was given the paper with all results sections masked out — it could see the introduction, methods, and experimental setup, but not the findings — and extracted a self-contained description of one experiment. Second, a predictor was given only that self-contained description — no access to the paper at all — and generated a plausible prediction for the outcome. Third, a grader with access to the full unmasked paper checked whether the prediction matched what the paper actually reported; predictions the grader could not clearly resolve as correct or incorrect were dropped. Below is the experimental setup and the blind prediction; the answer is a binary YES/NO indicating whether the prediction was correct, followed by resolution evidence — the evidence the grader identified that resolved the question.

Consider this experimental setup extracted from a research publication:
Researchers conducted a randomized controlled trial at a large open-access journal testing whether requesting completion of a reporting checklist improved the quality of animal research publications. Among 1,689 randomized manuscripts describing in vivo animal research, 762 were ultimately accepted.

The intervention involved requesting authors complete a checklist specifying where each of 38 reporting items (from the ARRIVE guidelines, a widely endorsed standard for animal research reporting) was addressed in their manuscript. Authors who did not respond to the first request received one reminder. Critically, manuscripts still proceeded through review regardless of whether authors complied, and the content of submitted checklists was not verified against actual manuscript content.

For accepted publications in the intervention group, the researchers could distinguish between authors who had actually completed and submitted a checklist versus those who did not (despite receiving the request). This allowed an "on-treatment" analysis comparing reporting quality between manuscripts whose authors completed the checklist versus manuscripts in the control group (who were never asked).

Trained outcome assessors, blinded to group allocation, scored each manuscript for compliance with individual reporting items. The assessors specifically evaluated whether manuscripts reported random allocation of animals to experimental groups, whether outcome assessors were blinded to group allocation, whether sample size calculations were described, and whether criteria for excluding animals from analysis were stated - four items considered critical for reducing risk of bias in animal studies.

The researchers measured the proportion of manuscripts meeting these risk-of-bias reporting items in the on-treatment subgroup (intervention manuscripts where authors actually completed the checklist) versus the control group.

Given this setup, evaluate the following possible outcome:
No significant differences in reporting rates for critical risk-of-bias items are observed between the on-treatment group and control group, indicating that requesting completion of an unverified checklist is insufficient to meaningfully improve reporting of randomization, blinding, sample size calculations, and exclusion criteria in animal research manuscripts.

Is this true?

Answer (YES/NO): YES